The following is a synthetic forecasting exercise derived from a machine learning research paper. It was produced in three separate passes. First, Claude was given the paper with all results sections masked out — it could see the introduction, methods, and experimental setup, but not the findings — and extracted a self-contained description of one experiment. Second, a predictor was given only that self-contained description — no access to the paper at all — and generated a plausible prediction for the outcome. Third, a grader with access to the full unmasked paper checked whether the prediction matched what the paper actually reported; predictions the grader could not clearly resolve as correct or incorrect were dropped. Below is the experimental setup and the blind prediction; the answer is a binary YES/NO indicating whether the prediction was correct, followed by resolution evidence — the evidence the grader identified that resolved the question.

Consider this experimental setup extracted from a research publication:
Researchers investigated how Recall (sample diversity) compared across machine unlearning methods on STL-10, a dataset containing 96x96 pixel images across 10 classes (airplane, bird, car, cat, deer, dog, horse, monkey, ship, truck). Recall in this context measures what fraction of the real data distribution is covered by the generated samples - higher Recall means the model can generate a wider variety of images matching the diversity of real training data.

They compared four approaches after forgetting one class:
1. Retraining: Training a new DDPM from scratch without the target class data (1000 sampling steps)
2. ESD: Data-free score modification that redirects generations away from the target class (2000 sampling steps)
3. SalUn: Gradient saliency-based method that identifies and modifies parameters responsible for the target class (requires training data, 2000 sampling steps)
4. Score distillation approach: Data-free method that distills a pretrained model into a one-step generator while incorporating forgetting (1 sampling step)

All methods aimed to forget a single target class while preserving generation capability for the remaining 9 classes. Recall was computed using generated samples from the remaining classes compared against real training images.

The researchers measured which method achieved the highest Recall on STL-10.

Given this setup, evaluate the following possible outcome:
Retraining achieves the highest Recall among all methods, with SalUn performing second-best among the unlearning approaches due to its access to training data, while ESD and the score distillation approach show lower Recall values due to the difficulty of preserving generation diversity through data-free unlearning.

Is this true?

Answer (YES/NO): NO